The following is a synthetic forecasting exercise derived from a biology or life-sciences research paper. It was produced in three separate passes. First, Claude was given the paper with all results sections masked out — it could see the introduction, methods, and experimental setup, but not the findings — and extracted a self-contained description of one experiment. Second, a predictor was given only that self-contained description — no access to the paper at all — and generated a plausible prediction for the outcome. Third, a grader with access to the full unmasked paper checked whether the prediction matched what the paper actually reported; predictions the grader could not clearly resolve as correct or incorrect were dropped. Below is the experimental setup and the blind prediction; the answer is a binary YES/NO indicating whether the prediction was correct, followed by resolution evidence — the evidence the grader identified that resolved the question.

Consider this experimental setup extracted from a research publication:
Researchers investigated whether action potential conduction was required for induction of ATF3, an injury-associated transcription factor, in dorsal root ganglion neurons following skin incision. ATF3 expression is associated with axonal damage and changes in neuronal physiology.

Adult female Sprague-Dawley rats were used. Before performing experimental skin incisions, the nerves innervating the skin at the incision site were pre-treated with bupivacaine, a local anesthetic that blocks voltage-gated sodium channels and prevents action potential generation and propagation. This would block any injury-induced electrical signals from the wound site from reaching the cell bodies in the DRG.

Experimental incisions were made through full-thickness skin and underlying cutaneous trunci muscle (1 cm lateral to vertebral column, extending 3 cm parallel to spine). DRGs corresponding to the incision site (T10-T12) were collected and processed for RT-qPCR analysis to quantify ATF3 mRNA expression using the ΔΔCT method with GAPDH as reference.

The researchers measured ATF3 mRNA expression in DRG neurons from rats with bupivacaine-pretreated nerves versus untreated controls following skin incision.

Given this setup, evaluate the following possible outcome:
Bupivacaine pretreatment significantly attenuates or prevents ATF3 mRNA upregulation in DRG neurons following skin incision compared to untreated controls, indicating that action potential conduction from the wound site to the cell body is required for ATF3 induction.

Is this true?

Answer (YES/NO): NO